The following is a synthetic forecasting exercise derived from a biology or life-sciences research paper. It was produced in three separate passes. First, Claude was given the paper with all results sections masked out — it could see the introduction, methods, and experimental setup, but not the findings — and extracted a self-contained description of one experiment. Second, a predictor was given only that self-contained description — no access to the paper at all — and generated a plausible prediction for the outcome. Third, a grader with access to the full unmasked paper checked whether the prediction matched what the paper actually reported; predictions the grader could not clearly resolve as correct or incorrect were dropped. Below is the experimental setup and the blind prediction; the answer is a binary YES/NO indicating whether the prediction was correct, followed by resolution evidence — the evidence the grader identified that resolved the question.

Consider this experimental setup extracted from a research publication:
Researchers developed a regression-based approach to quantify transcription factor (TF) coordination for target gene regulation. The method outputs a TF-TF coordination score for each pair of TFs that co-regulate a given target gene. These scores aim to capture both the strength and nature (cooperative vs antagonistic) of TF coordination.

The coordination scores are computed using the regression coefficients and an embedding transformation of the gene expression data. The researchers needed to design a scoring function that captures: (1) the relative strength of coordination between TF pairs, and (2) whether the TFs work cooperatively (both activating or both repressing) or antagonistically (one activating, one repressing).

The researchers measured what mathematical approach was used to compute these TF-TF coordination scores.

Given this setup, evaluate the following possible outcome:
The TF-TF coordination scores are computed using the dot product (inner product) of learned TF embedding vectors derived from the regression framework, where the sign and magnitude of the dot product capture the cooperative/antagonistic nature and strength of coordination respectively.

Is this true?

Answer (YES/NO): NO